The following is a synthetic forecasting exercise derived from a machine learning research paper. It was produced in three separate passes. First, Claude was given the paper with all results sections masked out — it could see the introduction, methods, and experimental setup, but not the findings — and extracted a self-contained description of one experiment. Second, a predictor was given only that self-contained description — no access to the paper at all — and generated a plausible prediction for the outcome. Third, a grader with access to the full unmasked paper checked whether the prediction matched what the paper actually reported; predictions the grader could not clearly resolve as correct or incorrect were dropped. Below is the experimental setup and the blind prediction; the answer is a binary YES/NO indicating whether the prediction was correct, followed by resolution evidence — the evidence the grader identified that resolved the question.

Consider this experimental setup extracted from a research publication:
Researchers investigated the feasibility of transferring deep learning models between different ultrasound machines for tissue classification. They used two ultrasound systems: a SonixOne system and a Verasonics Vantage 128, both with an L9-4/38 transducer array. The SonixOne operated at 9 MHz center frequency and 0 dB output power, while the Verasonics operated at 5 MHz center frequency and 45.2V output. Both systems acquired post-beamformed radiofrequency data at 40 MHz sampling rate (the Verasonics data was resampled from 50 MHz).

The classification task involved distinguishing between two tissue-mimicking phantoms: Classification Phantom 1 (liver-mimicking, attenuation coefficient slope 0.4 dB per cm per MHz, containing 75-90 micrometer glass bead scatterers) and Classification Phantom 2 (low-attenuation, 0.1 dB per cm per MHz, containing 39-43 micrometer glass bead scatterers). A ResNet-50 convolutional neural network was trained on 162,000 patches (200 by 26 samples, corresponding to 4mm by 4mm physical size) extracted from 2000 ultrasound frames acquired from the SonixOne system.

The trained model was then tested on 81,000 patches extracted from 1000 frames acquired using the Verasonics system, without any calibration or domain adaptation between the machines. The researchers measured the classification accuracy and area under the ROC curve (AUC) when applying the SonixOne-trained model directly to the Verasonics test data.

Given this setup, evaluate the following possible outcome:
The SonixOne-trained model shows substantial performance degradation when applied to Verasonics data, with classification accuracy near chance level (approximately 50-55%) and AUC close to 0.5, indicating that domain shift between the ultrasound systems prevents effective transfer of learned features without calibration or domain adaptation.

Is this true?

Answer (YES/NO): NO